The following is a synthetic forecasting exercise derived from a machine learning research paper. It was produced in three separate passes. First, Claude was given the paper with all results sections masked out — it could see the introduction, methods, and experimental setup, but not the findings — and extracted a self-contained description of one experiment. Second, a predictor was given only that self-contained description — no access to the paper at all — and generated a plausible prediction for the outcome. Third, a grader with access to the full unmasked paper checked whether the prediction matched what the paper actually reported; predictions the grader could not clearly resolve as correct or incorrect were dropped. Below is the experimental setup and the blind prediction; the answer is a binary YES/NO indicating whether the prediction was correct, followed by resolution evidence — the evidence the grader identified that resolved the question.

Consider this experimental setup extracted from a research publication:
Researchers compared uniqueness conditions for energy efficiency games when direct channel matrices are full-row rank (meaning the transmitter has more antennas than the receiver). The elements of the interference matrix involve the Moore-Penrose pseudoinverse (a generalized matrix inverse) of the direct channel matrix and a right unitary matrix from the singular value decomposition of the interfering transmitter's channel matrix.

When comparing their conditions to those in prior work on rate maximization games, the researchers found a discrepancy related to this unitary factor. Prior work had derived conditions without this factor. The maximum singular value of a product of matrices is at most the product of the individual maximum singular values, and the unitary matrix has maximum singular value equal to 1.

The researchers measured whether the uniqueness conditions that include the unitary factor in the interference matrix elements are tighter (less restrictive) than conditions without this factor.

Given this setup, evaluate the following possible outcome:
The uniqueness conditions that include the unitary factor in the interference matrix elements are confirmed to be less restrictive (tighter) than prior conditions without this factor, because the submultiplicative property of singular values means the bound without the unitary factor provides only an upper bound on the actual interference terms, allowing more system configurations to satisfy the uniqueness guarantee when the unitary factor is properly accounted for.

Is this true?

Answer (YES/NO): YES